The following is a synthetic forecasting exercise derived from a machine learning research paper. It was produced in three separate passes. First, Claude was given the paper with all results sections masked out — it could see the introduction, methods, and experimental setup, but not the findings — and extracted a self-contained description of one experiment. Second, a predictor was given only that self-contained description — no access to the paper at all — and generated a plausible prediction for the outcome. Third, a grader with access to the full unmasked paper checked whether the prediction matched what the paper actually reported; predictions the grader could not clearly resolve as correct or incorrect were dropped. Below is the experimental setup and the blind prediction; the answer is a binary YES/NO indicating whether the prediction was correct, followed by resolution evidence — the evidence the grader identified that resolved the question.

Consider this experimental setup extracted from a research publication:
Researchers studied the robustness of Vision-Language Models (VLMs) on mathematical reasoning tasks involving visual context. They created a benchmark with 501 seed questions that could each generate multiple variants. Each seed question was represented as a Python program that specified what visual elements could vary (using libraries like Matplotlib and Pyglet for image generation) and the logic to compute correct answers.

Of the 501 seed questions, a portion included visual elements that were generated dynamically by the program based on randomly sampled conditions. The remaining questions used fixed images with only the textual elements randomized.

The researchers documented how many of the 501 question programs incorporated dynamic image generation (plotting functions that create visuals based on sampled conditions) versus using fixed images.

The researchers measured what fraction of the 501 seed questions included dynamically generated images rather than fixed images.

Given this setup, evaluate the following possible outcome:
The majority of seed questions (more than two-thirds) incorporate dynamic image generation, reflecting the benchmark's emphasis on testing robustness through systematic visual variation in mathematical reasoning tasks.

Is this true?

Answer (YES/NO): YES